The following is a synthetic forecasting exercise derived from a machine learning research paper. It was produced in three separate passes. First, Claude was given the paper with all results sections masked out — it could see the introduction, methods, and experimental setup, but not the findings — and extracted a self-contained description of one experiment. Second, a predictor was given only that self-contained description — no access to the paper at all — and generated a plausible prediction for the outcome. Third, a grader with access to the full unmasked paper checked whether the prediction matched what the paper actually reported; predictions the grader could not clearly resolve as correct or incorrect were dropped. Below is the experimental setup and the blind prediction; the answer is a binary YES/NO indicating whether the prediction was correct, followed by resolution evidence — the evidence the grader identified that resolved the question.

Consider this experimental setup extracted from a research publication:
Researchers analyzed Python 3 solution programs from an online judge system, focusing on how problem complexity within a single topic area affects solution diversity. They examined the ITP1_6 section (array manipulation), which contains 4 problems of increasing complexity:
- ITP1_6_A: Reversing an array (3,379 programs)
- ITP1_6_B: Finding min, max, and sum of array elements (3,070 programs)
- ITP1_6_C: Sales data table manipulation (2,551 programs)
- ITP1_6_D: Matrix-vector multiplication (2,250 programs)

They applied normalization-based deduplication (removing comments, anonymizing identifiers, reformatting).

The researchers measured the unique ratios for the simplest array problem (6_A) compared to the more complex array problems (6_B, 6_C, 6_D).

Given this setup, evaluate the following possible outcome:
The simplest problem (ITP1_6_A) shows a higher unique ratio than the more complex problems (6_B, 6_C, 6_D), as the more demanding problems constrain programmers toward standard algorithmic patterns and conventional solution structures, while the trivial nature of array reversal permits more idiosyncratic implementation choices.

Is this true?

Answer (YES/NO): NO